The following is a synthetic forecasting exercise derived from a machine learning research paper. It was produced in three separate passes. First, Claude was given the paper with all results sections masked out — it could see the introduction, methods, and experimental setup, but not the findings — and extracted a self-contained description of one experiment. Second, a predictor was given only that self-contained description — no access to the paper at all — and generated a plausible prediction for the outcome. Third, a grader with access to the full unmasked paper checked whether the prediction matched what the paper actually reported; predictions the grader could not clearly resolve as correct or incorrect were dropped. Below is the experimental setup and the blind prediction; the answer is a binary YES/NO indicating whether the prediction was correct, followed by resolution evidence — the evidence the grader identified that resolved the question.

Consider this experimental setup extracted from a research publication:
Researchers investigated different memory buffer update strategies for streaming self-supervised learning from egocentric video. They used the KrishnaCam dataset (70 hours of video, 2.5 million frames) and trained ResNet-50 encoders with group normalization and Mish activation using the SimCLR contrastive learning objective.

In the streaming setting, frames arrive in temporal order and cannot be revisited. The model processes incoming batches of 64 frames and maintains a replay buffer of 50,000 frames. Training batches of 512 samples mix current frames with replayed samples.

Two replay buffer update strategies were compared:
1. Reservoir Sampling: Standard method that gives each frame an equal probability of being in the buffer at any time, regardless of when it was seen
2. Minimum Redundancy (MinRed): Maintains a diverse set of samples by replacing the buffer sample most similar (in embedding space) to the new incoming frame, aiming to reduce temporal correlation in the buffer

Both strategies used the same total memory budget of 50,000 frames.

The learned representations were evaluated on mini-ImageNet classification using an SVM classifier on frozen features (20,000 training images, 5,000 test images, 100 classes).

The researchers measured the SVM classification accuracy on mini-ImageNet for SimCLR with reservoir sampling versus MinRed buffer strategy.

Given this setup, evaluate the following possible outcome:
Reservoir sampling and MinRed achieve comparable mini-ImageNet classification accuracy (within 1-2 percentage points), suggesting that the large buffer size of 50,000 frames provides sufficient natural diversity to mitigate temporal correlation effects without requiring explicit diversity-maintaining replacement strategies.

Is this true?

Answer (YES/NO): YES